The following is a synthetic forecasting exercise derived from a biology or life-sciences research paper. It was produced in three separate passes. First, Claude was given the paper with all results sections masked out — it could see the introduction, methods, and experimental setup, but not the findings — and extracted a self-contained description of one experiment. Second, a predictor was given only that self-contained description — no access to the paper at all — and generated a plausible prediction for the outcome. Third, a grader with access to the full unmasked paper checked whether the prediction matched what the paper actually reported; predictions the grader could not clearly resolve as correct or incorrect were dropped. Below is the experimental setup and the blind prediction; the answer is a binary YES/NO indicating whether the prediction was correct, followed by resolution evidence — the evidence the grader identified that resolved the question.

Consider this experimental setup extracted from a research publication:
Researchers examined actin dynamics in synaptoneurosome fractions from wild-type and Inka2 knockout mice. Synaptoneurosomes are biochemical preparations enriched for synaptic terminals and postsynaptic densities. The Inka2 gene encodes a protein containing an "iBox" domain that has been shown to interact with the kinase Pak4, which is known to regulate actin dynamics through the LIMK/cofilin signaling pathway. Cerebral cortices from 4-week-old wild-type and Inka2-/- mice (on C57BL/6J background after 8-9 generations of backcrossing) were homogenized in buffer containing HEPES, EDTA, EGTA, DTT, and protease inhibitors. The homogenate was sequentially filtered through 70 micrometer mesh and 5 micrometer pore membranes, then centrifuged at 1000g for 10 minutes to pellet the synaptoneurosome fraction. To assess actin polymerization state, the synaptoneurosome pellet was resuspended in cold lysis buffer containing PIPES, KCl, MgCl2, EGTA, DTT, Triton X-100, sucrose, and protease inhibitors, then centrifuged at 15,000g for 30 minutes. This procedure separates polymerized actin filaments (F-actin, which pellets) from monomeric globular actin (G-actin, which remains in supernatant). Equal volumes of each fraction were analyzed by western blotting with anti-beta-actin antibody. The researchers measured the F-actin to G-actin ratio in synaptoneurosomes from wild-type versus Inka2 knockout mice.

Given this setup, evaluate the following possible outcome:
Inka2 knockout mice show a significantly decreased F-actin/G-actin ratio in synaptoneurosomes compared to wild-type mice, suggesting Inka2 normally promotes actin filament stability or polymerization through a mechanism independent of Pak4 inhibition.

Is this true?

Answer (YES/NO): NO